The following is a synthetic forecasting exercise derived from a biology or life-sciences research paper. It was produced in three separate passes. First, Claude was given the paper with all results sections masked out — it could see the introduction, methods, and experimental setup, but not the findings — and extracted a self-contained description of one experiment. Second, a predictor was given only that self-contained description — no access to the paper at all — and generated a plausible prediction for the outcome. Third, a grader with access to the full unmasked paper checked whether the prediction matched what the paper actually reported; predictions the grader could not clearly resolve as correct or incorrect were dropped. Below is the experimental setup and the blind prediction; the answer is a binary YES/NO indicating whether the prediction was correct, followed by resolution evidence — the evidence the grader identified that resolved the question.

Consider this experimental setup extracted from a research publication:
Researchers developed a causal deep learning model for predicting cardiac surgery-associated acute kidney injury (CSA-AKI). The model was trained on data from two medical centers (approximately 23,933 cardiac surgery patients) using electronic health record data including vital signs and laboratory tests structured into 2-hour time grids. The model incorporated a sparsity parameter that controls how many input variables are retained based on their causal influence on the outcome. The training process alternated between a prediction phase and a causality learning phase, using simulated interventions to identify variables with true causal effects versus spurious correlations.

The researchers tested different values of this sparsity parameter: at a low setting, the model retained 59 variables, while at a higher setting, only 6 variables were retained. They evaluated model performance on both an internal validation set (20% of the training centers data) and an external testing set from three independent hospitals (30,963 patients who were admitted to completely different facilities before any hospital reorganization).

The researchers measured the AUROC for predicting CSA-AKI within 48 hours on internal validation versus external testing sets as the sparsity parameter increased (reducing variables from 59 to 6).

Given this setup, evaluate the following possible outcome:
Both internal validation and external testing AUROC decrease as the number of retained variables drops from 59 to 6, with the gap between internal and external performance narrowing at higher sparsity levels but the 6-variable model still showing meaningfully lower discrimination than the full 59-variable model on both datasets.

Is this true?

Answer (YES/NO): NO